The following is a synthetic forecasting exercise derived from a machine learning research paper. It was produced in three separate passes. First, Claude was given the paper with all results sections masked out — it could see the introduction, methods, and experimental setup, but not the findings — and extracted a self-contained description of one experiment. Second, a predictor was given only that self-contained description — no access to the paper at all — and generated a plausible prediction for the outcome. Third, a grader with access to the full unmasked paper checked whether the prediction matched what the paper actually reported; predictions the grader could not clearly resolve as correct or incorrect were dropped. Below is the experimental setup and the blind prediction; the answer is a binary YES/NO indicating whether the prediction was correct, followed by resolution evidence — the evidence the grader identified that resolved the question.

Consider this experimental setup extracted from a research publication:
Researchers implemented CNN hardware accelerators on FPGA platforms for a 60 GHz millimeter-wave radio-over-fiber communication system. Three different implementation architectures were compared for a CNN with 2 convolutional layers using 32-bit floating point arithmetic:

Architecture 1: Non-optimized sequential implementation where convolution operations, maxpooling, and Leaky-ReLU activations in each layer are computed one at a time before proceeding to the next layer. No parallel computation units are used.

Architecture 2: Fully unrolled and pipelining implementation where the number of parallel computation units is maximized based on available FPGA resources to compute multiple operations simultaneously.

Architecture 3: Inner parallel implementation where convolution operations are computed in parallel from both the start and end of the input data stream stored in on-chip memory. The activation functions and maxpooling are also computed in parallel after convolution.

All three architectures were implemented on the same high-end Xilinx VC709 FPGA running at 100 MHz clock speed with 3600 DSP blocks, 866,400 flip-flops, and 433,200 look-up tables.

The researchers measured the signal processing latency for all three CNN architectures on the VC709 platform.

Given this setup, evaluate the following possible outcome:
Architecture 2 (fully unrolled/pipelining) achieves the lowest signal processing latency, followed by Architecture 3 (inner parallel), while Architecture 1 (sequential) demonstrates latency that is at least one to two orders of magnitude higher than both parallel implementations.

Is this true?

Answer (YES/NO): NO